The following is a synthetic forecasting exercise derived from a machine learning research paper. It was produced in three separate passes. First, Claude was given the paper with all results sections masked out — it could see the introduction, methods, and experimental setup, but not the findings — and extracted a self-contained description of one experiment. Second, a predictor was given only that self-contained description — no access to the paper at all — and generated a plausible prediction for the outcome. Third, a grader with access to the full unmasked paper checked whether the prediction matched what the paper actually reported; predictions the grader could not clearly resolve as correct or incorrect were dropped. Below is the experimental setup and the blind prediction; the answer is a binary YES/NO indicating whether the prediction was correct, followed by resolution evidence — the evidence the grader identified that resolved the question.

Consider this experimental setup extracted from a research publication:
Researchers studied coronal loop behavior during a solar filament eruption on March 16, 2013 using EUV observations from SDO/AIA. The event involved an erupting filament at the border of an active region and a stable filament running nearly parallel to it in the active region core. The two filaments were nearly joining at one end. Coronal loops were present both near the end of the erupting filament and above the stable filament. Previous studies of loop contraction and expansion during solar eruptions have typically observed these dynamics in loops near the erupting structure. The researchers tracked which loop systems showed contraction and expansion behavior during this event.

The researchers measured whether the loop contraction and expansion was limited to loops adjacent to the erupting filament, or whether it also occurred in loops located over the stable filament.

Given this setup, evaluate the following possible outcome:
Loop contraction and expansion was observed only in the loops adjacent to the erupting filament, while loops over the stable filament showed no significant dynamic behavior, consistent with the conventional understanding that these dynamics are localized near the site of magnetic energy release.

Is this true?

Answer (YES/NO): NO